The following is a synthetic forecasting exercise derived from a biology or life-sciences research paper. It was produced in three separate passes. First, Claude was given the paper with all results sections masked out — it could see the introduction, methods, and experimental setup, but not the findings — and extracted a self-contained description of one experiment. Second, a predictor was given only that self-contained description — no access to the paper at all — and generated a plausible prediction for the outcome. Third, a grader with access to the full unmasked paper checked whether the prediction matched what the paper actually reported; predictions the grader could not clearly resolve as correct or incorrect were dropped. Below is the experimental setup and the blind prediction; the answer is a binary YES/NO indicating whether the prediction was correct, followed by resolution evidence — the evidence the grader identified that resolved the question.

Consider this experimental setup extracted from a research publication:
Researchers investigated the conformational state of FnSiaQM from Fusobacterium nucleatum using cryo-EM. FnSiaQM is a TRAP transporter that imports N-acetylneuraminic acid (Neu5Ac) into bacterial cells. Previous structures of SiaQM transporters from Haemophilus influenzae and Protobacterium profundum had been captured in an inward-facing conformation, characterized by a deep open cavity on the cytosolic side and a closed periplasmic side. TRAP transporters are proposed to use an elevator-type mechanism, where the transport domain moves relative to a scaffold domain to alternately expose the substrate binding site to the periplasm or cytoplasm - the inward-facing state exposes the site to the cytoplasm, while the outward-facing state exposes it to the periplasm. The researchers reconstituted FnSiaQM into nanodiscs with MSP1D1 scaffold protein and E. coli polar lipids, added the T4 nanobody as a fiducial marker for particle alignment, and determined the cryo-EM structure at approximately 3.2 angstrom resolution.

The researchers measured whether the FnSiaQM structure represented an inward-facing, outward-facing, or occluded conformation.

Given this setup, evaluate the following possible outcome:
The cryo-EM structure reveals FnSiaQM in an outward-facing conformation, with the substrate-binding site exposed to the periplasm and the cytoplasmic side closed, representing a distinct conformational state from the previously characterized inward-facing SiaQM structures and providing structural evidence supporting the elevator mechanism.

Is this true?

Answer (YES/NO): NO